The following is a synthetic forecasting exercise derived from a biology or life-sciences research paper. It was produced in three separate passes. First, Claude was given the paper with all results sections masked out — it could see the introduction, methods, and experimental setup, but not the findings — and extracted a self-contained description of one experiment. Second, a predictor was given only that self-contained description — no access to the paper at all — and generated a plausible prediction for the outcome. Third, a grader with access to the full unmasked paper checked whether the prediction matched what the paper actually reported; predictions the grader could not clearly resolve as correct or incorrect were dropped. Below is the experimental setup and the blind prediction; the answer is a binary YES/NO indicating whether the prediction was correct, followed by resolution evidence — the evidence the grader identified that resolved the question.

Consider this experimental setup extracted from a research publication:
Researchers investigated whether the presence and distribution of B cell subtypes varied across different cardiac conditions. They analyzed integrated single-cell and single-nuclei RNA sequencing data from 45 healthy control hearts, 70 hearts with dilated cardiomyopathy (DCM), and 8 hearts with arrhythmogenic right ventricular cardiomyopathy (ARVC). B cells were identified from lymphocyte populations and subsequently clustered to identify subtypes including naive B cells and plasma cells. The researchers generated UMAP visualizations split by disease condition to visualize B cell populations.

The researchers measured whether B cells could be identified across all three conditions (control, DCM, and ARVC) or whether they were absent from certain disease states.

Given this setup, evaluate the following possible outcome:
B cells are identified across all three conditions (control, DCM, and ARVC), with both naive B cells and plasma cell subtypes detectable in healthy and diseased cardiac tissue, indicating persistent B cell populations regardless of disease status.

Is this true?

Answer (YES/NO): YES